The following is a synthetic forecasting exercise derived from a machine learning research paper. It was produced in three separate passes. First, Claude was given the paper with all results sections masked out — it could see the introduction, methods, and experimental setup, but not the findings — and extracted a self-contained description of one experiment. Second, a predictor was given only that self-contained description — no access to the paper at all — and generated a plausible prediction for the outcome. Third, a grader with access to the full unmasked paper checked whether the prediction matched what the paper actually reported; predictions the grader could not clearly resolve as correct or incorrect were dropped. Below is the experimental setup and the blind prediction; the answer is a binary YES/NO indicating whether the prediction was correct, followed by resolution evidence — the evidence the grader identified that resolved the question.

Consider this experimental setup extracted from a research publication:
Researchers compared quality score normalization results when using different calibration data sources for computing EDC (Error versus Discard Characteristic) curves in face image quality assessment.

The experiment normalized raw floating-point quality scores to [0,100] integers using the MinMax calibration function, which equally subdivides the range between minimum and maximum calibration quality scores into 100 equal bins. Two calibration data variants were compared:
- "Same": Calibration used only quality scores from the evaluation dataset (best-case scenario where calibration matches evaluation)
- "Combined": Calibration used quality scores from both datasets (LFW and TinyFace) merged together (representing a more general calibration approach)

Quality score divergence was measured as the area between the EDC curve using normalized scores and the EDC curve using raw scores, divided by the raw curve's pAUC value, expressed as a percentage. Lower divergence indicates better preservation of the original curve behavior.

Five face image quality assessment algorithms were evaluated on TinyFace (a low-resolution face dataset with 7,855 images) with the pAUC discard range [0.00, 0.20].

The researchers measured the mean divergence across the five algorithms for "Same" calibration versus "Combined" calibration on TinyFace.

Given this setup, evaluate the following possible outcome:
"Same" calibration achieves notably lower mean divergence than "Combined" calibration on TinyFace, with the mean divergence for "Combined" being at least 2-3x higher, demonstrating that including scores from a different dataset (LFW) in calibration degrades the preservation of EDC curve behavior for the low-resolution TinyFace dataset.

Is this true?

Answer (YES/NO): NO